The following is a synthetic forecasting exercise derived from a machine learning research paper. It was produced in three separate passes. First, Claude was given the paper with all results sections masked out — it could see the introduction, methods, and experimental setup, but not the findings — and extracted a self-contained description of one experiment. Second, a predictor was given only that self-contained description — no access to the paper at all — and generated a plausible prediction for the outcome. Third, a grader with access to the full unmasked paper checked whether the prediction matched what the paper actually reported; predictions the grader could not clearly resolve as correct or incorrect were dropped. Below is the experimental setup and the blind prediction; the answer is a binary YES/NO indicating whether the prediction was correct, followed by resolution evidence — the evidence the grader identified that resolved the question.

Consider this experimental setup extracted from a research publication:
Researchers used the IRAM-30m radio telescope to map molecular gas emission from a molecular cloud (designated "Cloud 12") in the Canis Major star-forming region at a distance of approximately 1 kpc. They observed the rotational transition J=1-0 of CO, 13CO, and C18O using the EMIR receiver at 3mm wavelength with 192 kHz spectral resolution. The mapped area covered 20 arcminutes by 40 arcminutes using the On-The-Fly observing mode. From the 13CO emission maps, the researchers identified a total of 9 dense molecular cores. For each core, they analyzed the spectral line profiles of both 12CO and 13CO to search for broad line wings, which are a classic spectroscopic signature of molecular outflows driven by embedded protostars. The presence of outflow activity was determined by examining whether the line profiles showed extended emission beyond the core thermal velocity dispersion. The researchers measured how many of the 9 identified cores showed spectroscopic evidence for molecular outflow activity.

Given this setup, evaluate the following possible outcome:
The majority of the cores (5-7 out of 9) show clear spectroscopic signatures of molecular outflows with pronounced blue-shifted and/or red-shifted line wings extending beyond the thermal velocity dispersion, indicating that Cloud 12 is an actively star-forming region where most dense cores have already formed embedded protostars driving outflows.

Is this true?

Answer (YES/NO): YES